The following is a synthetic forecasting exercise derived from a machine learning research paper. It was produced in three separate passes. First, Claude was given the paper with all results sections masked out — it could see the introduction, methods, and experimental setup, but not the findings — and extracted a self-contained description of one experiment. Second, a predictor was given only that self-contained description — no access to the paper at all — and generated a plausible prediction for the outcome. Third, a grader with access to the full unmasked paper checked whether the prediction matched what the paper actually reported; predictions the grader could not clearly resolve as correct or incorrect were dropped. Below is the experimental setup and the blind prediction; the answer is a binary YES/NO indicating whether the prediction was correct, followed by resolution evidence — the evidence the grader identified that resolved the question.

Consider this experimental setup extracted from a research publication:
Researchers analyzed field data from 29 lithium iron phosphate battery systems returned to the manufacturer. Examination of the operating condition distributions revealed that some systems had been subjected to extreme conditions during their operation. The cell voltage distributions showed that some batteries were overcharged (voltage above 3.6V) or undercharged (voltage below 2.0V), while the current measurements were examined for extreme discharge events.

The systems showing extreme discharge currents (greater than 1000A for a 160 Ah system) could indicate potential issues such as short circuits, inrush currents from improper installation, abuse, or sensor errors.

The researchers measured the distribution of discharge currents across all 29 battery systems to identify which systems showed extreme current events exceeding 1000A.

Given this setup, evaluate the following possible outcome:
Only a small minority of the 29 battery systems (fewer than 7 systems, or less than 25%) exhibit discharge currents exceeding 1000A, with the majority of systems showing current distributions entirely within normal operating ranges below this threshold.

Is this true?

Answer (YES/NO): YES